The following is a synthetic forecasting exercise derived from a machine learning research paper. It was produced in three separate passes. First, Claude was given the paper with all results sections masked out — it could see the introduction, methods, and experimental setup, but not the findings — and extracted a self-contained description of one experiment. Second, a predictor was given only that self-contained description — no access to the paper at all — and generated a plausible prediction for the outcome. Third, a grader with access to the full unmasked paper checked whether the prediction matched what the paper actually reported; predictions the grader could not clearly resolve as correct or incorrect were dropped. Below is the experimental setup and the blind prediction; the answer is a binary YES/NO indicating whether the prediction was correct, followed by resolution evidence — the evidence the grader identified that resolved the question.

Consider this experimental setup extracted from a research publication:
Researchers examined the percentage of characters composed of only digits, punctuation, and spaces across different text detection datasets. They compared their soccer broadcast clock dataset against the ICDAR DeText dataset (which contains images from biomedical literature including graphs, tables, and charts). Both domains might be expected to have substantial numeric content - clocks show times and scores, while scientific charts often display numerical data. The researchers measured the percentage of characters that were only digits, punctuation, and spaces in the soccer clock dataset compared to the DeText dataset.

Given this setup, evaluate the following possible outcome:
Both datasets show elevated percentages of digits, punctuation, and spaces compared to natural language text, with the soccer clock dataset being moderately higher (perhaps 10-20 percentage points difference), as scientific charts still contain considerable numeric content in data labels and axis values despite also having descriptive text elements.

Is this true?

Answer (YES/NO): YES